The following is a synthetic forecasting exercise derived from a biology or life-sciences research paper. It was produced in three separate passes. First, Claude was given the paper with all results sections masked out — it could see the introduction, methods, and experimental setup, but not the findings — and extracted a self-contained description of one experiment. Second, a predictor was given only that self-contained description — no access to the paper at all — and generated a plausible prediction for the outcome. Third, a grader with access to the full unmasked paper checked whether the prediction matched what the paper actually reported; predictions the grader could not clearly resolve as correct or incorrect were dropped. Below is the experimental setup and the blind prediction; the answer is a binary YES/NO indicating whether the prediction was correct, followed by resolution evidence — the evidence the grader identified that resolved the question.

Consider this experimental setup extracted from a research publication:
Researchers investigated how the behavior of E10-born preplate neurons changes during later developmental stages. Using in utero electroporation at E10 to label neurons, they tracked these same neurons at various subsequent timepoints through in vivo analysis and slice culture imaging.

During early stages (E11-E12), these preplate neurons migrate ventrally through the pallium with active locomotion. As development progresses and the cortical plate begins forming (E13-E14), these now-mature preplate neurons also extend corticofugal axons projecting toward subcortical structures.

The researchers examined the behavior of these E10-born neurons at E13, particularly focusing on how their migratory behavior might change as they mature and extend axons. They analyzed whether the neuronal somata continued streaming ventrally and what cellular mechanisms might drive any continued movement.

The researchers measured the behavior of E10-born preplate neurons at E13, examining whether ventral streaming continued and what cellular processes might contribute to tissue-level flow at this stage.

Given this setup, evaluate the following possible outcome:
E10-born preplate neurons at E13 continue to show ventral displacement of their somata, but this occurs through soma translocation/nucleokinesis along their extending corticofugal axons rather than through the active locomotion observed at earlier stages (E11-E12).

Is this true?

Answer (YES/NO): NO